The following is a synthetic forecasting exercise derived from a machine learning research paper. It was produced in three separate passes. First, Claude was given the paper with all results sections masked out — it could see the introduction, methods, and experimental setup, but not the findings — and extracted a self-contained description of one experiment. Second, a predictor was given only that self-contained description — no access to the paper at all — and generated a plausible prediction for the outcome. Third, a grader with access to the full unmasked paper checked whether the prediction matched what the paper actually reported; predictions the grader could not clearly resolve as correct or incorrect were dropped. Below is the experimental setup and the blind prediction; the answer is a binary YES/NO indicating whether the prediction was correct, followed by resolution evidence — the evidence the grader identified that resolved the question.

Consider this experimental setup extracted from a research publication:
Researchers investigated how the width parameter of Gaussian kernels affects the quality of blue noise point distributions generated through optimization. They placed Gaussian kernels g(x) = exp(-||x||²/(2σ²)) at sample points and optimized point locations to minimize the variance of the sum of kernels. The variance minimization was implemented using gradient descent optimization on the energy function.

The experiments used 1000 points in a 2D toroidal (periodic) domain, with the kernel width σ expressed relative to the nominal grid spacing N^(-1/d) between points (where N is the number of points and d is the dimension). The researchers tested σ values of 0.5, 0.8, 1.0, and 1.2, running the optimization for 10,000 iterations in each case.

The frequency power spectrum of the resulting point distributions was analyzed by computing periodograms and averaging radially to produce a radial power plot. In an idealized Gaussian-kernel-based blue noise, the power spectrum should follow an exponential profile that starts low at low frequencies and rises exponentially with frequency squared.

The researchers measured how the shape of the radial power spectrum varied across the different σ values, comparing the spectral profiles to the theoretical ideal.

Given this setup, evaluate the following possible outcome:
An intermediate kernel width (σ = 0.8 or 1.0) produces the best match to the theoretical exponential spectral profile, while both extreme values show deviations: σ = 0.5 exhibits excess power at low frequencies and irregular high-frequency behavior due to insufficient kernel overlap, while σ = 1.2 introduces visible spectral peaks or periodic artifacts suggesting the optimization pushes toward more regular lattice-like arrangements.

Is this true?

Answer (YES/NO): NO